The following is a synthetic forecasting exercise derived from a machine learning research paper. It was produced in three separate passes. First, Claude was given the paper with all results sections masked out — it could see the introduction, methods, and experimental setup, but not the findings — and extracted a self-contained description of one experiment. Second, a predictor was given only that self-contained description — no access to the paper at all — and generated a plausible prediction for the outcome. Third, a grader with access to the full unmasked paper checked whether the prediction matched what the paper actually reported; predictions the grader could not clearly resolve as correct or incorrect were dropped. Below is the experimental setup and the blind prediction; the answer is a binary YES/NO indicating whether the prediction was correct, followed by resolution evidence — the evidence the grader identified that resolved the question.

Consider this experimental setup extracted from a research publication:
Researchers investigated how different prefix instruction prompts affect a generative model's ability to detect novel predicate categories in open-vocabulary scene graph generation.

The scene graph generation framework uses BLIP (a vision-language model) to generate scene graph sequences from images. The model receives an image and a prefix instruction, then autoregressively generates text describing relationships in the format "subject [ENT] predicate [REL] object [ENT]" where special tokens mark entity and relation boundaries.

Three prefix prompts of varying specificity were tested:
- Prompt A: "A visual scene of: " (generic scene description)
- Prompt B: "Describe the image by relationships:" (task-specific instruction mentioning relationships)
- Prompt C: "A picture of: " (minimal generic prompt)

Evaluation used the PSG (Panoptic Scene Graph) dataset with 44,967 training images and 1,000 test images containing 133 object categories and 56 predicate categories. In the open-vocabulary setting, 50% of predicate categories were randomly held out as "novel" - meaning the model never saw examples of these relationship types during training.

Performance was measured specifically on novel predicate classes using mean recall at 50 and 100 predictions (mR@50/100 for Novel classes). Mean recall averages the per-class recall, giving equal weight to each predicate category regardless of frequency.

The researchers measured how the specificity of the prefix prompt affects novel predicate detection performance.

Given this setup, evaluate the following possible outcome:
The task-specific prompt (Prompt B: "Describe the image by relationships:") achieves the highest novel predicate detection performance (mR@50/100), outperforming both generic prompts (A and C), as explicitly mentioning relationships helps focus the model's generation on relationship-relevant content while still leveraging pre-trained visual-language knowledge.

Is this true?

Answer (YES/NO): NO